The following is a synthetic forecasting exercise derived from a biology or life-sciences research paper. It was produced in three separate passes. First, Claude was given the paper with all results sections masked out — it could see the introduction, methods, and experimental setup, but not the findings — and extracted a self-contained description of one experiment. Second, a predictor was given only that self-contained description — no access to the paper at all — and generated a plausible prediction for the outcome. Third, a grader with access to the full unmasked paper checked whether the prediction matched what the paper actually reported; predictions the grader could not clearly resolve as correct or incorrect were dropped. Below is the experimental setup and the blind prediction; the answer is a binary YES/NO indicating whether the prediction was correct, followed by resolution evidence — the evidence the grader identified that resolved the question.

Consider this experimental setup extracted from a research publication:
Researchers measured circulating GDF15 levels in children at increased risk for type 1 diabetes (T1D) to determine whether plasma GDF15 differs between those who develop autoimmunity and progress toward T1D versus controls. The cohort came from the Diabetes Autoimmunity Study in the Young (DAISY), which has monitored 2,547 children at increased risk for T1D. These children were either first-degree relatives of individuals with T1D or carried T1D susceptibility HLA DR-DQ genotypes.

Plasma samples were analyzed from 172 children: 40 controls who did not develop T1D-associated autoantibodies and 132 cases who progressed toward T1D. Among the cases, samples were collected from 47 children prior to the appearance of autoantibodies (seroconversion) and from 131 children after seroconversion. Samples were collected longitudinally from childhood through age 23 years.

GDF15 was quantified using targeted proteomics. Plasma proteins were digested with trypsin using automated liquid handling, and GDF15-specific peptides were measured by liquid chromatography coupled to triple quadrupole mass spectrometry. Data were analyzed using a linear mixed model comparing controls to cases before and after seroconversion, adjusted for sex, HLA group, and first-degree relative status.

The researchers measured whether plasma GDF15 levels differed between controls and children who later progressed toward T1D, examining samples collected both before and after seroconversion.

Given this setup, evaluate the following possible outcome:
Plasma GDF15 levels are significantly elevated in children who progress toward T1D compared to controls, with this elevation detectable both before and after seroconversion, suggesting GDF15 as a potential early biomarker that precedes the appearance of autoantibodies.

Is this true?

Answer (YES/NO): NO